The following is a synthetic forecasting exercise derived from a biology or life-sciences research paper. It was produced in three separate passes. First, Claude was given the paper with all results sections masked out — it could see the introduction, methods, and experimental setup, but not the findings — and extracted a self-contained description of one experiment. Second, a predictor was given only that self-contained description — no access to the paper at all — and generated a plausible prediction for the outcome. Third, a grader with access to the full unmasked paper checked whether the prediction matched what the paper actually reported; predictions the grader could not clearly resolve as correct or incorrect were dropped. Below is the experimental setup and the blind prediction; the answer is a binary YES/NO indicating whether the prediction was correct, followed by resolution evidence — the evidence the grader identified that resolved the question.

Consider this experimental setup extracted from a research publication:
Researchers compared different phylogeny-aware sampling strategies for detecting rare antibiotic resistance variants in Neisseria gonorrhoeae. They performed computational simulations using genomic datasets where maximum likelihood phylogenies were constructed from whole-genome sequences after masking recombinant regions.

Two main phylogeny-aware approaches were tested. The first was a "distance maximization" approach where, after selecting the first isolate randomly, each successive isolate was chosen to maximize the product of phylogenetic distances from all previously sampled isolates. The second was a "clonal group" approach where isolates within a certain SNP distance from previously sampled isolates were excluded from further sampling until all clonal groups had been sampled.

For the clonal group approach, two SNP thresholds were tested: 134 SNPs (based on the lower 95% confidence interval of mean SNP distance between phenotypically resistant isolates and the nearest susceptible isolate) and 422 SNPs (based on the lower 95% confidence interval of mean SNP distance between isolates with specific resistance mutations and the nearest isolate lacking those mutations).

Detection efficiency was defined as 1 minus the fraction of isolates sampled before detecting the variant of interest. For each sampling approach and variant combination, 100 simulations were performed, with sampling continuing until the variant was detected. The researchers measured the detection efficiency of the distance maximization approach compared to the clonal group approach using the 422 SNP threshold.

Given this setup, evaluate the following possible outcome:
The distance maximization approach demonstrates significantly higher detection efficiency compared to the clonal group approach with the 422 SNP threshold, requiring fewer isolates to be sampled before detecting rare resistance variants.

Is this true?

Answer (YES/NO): NO